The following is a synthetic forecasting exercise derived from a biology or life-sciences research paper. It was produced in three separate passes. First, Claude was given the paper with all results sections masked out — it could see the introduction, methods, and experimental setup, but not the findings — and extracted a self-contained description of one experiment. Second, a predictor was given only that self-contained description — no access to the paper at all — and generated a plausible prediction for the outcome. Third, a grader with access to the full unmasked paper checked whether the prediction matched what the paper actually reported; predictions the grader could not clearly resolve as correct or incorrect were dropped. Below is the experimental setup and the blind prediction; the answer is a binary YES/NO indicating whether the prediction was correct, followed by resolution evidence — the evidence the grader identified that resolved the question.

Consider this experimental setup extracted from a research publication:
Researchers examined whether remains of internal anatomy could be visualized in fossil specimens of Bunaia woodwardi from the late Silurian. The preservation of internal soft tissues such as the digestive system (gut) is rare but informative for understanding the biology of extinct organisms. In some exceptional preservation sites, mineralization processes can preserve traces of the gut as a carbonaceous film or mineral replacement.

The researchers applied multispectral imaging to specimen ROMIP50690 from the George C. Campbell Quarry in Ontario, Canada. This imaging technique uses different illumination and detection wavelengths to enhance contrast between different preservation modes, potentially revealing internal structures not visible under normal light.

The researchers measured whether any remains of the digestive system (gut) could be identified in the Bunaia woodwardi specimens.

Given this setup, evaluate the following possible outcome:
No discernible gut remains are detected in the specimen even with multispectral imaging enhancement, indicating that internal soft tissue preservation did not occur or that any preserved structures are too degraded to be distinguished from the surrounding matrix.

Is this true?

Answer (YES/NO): NO